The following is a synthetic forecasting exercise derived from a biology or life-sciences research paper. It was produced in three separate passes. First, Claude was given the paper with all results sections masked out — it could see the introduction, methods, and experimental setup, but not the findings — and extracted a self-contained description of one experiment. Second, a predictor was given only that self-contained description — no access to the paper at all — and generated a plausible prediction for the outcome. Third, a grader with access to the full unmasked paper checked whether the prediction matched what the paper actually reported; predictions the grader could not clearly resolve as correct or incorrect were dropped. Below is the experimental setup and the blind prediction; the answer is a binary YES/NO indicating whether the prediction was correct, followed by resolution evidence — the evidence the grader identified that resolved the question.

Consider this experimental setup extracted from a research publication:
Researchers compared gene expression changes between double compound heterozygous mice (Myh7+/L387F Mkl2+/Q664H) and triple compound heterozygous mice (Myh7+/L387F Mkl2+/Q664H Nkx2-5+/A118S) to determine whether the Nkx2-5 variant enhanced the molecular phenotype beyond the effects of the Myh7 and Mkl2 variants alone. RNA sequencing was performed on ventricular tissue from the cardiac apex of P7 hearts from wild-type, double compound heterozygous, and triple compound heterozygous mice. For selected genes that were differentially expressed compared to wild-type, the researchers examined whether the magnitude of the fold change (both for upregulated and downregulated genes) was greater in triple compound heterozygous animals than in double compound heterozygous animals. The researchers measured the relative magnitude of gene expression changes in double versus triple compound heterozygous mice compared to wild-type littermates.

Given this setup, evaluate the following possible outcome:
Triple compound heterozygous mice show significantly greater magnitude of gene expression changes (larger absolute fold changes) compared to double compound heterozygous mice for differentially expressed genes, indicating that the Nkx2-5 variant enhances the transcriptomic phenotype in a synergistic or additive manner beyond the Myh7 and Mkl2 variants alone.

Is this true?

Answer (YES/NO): YES